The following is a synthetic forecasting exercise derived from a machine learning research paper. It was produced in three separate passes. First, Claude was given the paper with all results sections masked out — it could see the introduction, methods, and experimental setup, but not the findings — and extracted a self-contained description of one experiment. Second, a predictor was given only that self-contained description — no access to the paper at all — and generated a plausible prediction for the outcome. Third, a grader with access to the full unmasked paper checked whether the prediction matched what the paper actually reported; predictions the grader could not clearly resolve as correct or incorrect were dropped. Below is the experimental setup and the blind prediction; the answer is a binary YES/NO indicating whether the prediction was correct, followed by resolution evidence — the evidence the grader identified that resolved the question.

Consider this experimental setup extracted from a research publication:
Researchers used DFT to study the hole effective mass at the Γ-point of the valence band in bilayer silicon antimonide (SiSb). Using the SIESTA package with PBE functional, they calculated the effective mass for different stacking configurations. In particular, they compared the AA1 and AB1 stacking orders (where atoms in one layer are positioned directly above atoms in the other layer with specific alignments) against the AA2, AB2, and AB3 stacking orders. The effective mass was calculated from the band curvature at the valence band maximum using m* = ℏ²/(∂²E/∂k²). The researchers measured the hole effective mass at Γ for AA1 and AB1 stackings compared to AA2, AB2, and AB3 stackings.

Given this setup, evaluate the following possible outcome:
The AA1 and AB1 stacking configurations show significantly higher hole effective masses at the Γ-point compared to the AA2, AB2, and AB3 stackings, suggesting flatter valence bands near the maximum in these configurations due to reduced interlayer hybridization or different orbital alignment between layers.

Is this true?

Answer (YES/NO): NO